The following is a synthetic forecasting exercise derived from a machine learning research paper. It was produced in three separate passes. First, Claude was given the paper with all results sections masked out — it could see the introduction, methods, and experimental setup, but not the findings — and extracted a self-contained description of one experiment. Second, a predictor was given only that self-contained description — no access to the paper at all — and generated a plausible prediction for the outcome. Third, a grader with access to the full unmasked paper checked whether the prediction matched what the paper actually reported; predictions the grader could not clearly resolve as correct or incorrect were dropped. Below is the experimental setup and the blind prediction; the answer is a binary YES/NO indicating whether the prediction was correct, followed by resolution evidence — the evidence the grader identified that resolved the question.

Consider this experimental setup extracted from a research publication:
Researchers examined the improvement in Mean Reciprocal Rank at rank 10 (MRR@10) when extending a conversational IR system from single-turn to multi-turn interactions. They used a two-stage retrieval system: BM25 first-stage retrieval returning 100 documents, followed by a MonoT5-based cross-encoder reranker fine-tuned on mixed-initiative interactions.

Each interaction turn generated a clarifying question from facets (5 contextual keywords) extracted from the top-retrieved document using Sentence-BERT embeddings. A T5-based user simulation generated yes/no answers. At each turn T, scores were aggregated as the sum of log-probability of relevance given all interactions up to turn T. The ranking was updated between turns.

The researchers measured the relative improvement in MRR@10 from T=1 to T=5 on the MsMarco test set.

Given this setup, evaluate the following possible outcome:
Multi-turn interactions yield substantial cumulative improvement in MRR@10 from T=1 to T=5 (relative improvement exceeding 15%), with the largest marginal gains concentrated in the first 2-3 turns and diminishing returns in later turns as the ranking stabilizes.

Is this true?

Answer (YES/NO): YES